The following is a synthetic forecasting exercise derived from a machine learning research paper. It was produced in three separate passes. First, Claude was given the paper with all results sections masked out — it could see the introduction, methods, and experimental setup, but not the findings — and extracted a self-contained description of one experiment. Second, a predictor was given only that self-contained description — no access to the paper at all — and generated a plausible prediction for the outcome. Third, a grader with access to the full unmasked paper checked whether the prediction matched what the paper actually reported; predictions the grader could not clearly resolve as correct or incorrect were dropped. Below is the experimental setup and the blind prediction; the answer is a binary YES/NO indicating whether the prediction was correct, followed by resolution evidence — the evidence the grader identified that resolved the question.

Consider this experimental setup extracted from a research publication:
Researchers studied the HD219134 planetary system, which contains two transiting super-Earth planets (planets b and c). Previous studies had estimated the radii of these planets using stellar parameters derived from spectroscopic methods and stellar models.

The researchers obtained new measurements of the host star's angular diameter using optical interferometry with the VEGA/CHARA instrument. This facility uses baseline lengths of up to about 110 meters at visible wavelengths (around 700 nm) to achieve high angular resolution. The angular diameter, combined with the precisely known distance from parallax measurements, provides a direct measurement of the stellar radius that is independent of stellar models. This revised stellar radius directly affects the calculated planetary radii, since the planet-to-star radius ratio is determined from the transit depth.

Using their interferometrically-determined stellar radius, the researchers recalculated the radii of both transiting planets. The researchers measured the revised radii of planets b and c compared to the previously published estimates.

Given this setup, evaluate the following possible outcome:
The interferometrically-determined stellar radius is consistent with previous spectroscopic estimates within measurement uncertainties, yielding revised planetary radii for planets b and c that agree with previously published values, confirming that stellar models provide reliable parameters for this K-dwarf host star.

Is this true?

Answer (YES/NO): NO